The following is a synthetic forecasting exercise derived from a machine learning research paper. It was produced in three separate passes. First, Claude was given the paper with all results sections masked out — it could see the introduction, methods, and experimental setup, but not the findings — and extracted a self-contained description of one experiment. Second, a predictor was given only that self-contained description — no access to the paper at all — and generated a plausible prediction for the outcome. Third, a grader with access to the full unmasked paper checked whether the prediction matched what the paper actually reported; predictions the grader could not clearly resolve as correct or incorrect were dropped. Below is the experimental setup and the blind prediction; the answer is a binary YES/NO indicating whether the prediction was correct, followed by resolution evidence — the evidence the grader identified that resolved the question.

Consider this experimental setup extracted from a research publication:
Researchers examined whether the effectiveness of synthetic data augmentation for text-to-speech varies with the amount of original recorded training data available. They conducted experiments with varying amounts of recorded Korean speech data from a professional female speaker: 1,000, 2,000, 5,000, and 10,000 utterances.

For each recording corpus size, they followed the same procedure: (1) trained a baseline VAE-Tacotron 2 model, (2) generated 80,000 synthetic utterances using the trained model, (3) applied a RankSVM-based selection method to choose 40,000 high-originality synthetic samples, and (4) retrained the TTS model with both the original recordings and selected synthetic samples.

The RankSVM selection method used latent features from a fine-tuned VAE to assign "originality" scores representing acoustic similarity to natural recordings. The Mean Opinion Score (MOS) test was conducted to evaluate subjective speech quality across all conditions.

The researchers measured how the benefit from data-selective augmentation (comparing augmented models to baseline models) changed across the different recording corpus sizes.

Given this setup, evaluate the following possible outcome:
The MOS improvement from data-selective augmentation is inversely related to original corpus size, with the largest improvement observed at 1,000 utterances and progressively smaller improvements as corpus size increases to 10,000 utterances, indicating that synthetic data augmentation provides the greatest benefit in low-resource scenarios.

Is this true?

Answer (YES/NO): YES